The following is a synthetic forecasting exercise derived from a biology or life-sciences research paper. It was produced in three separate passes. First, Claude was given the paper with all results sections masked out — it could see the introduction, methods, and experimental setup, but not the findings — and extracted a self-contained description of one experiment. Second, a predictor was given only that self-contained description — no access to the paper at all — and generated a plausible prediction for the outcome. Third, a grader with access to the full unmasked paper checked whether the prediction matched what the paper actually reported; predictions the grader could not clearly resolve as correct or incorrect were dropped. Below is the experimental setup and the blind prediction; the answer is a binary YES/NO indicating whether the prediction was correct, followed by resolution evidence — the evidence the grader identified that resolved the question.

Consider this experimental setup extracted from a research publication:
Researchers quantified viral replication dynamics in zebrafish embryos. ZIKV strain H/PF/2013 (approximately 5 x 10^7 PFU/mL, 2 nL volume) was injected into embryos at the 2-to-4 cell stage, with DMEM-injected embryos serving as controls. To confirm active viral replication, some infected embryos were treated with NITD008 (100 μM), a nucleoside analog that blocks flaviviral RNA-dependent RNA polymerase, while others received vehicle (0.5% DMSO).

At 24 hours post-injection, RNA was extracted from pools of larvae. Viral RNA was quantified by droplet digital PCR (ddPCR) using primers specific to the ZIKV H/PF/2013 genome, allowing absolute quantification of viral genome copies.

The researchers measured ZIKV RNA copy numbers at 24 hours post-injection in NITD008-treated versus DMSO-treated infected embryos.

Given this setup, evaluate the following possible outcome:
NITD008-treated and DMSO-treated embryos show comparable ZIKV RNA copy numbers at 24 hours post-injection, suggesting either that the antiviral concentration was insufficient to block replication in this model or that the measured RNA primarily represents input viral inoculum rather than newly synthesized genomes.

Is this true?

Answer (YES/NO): NO